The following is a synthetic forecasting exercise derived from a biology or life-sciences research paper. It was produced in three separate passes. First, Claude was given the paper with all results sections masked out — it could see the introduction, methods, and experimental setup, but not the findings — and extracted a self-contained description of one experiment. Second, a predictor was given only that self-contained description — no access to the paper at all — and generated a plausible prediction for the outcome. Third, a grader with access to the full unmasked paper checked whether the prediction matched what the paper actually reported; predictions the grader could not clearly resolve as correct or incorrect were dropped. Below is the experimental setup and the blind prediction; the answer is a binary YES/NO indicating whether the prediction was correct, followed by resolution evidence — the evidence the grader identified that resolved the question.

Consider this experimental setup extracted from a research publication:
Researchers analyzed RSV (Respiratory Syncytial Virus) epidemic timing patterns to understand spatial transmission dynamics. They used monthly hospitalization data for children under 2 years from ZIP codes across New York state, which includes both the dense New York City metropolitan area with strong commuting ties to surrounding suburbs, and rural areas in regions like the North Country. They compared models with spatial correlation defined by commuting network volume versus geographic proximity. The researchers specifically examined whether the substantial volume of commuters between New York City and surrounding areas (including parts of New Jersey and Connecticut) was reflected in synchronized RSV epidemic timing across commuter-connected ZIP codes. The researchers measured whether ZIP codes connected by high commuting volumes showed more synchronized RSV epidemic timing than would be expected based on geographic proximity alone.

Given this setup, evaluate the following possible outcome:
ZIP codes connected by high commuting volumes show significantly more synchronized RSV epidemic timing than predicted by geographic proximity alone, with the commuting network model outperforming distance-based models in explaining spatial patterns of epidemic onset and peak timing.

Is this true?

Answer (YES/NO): NO